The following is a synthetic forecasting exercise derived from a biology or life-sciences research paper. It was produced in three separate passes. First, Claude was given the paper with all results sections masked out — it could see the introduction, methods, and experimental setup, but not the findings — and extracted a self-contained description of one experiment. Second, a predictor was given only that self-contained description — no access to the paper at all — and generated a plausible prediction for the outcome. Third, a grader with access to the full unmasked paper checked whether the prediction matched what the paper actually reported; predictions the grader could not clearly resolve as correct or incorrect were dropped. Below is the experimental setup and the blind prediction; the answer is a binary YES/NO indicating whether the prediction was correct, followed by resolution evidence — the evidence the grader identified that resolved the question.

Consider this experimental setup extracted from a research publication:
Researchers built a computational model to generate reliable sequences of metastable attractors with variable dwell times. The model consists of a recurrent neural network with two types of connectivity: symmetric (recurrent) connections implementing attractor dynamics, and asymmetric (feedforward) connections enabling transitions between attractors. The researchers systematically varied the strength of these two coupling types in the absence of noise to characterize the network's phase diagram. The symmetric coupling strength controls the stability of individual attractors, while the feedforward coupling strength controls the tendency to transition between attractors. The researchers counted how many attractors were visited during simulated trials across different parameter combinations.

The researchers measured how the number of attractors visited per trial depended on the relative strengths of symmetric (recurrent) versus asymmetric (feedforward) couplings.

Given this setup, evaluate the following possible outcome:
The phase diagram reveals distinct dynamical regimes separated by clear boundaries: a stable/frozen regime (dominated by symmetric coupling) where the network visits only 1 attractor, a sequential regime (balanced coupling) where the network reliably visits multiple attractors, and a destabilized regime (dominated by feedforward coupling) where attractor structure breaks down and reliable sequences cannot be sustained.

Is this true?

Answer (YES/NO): NO